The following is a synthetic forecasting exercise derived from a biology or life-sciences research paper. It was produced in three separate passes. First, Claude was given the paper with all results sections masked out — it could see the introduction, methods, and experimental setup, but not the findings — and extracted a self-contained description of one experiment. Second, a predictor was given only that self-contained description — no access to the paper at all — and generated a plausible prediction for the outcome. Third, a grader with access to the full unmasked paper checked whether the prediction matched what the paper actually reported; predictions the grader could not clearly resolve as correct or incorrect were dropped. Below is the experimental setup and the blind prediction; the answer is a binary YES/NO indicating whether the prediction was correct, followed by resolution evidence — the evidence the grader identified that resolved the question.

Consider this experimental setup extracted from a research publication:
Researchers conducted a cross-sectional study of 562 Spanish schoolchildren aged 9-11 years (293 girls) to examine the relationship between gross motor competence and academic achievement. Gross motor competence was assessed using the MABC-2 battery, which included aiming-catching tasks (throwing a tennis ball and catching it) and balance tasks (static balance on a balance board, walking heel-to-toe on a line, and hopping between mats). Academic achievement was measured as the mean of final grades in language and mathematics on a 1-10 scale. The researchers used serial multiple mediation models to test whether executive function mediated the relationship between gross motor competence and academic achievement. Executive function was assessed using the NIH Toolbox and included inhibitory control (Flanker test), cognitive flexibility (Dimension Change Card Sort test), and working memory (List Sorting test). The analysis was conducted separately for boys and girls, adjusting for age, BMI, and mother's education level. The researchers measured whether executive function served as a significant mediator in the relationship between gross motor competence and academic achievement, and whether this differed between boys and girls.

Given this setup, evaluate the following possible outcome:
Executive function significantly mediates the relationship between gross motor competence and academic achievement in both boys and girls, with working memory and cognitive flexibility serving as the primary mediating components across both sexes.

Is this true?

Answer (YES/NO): NO